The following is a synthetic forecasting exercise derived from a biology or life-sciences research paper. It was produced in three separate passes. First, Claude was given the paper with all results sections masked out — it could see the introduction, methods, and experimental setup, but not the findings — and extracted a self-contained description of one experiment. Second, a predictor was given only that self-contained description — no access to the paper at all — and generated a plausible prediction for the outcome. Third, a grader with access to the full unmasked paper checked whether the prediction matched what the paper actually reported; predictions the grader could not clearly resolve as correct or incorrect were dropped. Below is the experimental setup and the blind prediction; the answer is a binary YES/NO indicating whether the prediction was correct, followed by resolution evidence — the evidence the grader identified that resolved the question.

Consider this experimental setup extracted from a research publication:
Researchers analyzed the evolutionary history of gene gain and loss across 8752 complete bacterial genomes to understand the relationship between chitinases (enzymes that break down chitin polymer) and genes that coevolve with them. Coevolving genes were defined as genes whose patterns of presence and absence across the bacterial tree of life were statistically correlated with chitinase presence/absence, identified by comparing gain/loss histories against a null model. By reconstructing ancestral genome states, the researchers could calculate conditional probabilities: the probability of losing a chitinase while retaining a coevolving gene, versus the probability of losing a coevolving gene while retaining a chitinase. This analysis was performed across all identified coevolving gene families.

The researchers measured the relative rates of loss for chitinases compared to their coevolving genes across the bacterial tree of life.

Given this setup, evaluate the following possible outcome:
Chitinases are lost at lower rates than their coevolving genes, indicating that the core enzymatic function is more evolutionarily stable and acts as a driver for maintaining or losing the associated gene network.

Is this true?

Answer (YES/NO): NO